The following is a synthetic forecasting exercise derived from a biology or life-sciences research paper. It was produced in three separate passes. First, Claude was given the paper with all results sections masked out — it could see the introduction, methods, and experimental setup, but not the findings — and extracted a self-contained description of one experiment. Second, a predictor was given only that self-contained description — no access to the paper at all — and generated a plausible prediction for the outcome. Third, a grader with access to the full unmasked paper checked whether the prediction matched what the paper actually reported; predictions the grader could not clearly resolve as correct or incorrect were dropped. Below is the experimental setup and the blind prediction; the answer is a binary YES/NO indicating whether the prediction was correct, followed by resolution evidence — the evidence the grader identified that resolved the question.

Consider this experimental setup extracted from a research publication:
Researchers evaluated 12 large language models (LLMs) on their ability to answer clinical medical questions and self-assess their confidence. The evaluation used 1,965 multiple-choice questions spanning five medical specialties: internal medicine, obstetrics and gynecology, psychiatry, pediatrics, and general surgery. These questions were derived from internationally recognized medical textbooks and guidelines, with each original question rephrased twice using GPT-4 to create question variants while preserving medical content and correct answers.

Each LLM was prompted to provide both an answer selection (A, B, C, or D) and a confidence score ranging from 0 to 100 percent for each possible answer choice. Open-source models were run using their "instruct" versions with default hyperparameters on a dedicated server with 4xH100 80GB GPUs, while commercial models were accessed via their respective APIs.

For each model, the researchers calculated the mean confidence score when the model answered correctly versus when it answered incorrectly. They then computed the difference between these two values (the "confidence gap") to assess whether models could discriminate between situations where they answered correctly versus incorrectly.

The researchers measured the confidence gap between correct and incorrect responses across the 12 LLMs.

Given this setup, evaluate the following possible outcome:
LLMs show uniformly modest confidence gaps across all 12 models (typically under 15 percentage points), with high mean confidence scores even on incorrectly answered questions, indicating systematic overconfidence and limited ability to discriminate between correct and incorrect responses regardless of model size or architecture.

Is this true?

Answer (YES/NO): YES